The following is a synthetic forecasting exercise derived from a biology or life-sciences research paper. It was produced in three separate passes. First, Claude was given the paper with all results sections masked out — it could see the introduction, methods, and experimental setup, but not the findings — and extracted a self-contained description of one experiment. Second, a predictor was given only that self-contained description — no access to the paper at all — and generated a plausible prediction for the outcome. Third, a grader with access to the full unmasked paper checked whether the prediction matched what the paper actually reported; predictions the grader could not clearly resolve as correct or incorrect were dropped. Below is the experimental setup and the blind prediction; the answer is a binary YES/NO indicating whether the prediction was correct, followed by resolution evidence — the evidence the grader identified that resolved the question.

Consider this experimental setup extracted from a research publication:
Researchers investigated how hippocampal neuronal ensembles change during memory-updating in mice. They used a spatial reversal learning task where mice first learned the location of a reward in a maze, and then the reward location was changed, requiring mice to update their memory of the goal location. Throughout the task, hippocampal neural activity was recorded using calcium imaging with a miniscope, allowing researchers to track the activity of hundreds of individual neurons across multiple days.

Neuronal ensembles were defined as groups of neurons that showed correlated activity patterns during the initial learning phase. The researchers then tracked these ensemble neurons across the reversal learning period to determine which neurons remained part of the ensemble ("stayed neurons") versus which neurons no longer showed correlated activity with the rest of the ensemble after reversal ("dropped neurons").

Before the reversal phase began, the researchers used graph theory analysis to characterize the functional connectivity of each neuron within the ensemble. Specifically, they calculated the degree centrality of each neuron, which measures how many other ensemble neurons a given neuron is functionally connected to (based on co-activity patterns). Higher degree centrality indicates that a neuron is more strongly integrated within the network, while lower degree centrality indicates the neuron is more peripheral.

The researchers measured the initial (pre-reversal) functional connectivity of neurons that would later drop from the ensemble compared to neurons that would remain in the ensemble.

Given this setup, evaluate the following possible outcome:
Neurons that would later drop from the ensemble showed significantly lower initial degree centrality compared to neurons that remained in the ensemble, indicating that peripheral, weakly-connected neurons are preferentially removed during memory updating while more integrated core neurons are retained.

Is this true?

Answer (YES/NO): YES